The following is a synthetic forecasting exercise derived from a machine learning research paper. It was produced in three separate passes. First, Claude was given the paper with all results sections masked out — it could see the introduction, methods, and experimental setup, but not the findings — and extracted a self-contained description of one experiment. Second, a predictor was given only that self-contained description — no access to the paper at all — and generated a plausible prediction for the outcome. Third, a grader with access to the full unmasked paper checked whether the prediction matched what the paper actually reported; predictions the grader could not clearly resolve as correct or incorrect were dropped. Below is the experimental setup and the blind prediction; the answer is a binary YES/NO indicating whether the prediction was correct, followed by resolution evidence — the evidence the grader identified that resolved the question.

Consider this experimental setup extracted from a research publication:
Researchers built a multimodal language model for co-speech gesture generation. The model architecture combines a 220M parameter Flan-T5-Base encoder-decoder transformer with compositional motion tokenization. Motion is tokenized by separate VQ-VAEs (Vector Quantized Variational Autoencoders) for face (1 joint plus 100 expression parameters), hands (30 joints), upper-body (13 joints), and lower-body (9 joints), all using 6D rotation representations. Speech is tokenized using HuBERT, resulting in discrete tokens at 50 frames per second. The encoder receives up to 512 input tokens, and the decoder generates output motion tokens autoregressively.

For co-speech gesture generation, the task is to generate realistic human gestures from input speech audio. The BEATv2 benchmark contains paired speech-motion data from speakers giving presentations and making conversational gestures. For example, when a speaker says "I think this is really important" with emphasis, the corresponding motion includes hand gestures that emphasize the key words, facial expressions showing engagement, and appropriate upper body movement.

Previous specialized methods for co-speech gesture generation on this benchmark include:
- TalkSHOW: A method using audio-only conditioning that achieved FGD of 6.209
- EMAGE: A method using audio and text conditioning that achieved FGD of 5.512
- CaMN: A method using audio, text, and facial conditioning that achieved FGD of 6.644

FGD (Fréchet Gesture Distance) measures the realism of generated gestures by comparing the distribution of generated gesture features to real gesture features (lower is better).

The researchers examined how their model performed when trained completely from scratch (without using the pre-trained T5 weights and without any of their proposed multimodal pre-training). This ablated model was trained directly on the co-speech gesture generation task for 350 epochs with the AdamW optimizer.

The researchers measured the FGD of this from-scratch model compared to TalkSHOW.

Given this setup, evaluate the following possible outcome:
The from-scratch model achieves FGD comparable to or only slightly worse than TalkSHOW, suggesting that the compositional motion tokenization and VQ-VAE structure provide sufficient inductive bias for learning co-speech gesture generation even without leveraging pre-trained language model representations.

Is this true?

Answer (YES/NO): NO